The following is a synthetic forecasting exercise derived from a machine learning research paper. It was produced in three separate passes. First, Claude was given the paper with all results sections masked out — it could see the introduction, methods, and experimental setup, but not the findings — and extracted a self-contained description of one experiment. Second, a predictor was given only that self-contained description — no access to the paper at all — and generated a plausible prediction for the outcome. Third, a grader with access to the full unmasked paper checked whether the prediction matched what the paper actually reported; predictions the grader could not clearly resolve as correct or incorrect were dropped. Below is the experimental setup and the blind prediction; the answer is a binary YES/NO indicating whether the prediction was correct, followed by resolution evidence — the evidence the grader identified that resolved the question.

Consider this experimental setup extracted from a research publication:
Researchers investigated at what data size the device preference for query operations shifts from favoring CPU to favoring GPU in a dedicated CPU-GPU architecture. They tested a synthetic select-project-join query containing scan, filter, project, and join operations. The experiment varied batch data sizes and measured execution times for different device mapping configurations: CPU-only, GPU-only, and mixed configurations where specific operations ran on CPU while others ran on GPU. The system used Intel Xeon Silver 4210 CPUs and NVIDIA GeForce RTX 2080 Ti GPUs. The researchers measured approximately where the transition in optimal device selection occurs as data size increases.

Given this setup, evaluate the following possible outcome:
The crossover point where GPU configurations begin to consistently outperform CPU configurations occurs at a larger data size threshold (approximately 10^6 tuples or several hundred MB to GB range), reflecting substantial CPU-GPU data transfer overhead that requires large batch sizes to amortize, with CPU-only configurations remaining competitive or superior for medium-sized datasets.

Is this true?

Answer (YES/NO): NO